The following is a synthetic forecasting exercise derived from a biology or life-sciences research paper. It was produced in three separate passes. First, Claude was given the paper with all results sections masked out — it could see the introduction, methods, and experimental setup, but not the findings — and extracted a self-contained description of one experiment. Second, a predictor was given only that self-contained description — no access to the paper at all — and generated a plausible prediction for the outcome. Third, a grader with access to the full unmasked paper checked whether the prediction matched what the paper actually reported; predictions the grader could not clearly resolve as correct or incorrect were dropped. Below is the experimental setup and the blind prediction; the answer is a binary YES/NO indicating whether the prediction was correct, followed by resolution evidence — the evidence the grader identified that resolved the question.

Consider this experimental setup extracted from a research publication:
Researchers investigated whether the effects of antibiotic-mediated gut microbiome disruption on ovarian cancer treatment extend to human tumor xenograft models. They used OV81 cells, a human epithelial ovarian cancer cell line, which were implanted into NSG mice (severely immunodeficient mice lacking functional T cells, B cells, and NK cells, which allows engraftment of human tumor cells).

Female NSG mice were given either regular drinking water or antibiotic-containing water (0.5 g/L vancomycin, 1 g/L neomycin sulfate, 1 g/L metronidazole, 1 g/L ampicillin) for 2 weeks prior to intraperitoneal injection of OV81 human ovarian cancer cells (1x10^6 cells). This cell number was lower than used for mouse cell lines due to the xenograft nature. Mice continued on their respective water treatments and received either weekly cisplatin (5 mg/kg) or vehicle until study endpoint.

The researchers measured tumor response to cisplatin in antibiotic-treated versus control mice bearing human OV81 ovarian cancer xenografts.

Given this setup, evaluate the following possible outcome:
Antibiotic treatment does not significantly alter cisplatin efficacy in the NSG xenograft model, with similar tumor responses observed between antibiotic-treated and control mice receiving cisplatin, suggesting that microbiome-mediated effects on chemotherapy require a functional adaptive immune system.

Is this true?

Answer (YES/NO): NO